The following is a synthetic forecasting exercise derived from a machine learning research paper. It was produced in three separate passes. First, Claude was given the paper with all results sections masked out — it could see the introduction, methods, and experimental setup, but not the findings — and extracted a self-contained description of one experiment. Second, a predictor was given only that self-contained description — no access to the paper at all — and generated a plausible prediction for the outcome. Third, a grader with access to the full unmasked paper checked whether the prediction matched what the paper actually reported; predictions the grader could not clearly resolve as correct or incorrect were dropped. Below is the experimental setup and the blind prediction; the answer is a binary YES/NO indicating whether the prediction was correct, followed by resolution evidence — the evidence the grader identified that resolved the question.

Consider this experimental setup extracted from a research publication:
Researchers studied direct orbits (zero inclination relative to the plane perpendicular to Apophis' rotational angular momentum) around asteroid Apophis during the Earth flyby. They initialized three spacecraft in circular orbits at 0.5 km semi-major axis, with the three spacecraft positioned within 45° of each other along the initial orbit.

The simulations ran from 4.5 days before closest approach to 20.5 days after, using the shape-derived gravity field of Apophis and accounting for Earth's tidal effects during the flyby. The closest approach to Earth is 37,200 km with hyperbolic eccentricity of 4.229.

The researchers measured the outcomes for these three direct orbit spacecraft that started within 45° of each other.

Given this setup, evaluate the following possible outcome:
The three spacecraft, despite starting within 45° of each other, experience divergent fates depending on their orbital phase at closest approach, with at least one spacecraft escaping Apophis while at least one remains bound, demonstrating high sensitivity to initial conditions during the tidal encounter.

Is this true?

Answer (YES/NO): YES